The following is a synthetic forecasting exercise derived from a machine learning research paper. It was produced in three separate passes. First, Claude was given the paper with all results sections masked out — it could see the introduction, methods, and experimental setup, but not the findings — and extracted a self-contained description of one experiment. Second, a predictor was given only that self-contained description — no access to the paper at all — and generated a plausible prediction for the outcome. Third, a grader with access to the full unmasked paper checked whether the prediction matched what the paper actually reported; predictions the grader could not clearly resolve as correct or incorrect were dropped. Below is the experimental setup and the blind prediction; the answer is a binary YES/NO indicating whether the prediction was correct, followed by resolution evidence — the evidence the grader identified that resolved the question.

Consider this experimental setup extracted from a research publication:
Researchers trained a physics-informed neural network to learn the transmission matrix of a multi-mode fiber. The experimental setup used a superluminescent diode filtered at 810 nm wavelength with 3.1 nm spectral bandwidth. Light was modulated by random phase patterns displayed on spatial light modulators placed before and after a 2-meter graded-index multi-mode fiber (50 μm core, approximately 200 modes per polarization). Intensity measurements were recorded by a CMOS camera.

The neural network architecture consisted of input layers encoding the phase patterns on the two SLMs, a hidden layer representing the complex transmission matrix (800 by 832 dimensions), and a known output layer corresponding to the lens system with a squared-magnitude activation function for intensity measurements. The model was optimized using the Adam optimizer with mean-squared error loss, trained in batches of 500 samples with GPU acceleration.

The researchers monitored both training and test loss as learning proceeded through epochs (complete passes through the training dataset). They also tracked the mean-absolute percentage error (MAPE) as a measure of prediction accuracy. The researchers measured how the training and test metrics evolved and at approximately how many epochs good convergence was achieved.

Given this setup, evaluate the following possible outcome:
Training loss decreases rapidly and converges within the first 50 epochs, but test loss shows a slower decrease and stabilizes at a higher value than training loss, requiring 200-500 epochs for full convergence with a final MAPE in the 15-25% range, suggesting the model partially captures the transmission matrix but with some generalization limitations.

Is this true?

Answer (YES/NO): NO